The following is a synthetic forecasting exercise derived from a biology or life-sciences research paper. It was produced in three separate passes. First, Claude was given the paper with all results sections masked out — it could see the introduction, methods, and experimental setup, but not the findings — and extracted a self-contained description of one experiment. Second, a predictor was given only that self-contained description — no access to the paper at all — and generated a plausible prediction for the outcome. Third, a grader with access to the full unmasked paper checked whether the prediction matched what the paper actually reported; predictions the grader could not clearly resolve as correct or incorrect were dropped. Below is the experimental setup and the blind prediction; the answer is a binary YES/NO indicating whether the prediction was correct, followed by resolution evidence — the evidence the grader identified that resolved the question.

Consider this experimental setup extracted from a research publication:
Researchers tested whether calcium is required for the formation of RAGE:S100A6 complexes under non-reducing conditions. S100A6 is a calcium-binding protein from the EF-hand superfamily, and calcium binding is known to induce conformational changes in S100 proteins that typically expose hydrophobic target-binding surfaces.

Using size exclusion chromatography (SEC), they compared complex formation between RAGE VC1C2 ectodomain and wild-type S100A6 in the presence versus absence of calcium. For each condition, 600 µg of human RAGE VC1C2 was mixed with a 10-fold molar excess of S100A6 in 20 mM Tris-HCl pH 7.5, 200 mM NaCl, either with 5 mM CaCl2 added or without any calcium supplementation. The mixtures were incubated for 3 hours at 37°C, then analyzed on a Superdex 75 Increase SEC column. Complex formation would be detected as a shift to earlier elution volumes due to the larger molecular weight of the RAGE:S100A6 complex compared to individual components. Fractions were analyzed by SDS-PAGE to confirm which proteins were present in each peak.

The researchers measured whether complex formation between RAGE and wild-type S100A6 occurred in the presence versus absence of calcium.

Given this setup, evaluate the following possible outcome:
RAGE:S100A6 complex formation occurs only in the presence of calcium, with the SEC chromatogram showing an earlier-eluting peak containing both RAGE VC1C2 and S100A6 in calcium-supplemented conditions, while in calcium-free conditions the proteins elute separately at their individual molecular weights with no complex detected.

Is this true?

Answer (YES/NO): YES